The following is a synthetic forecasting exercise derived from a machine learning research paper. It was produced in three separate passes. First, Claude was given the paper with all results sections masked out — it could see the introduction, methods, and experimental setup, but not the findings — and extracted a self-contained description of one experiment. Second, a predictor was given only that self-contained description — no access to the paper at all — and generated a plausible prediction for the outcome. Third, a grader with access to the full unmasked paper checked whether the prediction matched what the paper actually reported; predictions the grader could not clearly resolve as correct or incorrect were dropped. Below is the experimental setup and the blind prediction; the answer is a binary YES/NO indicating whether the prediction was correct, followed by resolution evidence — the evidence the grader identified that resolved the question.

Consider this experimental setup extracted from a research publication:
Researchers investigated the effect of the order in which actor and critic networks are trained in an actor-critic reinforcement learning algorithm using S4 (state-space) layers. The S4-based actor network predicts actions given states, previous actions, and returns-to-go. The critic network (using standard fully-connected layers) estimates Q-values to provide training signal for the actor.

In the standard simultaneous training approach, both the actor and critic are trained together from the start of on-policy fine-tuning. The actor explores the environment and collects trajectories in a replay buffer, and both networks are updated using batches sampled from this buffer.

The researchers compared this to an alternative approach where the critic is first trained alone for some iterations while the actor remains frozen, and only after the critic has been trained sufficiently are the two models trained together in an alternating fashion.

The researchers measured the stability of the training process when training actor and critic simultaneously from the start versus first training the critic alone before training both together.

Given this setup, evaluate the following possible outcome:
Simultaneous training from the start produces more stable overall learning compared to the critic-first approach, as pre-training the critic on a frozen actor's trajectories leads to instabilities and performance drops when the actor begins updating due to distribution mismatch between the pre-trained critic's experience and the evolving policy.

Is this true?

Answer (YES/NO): NO